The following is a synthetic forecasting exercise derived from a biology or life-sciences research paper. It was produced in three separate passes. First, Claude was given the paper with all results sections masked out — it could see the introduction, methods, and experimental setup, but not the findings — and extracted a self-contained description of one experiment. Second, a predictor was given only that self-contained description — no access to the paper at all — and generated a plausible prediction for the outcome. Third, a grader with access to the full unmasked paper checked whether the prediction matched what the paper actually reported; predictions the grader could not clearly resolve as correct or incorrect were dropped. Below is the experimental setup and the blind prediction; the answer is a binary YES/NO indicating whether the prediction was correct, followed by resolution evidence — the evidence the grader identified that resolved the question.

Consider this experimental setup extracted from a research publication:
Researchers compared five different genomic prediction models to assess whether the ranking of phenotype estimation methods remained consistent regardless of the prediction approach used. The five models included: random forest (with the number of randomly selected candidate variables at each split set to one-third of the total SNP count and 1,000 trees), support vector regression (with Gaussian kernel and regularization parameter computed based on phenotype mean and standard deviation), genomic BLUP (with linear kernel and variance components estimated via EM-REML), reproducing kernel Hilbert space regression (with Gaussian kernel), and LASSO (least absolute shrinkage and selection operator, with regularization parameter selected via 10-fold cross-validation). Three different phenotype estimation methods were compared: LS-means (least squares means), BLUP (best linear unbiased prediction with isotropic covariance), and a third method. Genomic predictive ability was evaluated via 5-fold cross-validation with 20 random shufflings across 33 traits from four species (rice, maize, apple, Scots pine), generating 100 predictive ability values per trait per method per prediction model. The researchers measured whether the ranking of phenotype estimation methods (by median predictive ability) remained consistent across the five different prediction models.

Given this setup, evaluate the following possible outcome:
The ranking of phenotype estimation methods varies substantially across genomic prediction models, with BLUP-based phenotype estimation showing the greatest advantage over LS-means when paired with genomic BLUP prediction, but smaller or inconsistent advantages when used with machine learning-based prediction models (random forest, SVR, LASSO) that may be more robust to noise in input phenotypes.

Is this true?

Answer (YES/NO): NO